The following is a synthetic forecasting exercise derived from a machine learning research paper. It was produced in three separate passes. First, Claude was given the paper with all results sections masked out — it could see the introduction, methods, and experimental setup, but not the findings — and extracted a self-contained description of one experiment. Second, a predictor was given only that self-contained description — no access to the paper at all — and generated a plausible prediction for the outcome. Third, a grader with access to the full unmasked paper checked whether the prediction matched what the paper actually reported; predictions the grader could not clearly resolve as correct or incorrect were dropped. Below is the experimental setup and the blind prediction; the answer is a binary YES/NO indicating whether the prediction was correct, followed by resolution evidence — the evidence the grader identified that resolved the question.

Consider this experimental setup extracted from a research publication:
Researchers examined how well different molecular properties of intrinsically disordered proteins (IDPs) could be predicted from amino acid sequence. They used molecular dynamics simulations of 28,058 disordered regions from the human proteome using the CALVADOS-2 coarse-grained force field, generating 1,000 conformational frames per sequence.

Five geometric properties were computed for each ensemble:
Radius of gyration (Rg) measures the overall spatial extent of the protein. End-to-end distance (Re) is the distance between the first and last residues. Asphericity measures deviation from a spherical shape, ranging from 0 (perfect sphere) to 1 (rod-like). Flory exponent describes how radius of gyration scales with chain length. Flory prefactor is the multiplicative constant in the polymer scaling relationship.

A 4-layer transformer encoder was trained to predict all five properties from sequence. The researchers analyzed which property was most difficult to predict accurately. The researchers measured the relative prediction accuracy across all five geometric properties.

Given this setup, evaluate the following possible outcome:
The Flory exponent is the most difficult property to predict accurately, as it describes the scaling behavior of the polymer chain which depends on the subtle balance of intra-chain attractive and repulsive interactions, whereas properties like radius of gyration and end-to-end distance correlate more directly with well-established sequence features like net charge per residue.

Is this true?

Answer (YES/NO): NO